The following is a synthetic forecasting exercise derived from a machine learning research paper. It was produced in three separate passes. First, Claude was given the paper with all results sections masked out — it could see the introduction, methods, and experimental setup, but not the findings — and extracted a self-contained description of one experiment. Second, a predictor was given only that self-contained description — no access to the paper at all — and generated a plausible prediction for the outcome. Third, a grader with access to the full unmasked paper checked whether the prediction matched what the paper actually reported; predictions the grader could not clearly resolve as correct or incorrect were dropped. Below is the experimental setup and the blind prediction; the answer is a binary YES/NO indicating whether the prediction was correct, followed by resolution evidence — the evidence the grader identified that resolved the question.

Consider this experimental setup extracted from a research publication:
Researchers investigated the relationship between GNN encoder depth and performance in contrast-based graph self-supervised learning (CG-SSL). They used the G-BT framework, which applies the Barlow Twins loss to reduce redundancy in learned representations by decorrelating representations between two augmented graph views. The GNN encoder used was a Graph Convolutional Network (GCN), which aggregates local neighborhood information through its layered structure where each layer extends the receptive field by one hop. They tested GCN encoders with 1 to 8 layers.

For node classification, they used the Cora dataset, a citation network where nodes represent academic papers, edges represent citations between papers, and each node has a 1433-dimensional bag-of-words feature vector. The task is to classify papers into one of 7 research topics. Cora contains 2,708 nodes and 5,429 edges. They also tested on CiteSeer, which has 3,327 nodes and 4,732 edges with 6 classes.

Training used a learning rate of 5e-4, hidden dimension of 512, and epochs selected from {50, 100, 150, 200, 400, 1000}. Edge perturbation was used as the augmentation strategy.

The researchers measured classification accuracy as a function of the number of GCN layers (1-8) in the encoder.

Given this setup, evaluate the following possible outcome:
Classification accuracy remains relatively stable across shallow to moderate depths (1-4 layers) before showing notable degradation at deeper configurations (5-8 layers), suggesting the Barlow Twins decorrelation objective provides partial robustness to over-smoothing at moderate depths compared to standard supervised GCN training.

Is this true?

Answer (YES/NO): NO